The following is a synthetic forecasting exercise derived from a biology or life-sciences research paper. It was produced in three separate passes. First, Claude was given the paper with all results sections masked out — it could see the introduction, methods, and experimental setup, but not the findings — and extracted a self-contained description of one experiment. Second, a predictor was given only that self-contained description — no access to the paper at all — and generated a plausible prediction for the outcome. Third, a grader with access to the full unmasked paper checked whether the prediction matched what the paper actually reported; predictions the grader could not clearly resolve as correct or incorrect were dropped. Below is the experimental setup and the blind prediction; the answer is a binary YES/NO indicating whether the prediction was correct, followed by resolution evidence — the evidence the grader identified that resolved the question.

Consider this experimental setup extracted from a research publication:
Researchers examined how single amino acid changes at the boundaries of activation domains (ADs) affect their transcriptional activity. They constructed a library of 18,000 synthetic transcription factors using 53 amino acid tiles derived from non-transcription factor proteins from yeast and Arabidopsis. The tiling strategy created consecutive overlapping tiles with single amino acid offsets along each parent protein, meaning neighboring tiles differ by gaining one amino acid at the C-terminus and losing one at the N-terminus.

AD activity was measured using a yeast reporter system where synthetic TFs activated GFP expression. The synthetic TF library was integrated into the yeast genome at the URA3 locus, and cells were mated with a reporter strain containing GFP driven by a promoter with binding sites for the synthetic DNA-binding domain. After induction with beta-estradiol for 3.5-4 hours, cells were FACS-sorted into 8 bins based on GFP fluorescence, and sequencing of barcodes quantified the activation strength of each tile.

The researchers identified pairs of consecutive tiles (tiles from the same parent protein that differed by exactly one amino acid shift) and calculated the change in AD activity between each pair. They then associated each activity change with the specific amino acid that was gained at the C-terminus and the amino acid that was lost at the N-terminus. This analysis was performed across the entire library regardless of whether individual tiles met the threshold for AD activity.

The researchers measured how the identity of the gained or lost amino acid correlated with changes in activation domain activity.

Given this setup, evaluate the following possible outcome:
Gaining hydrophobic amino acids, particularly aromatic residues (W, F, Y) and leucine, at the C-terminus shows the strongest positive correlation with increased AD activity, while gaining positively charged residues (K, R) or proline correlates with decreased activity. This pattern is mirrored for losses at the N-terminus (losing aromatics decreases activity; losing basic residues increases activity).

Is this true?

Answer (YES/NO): NO